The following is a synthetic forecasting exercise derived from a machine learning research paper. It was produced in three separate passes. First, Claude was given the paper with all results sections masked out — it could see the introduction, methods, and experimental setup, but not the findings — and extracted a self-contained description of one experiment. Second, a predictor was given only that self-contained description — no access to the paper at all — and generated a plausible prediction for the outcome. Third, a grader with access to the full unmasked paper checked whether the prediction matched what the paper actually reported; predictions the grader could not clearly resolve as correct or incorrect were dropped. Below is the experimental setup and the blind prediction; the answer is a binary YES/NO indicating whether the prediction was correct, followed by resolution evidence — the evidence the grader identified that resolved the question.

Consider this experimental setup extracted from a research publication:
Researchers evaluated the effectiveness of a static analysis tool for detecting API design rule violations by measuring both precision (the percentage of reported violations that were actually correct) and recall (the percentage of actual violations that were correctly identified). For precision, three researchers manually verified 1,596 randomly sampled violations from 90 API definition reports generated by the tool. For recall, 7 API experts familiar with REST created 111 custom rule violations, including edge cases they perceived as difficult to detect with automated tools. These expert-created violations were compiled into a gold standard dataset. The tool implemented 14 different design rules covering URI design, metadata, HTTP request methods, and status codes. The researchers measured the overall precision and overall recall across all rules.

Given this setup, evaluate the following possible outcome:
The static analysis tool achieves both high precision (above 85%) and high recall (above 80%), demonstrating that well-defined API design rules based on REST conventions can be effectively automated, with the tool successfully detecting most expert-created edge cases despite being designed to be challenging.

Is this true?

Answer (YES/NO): NO